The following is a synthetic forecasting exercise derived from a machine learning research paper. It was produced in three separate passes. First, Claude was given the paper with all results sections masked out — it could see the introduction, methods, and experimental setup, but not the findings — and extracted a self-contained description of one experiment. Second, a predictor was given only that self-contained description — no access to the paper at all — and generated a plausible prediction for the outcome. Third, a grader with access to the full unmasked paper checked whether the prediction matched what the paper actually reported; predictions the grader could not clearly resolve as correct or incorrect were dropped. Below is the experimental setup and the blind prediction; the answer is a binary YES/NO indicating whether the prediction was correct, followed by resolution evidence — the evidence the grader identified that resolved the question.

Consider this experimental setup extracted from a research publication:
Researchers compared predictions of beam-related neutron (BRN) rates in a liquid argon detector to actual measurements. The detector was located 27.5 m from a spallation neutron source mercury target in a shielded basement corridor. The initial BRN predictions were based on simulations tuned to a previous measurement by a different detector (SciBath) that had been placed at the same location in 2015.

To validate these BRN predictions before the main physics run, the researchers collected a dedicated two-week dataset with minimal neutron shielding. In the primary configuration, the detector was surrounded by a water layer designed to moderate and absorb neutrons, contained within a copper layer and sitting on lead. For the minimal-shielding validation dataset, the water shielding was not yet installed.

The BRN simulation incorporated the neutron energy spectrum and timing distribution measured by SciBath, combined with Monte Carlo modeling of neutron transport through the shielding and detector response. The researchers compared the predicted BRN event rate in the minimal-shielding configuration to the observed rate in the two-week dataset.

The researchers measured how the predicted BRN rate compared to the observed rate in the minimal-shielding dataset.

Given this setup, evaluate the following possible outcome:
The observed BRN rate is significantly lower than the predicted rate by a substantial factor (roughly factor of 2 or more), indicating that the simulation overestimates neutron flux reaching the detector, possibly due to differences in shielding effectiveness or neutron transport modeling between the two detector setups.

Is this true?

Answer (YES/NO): NO